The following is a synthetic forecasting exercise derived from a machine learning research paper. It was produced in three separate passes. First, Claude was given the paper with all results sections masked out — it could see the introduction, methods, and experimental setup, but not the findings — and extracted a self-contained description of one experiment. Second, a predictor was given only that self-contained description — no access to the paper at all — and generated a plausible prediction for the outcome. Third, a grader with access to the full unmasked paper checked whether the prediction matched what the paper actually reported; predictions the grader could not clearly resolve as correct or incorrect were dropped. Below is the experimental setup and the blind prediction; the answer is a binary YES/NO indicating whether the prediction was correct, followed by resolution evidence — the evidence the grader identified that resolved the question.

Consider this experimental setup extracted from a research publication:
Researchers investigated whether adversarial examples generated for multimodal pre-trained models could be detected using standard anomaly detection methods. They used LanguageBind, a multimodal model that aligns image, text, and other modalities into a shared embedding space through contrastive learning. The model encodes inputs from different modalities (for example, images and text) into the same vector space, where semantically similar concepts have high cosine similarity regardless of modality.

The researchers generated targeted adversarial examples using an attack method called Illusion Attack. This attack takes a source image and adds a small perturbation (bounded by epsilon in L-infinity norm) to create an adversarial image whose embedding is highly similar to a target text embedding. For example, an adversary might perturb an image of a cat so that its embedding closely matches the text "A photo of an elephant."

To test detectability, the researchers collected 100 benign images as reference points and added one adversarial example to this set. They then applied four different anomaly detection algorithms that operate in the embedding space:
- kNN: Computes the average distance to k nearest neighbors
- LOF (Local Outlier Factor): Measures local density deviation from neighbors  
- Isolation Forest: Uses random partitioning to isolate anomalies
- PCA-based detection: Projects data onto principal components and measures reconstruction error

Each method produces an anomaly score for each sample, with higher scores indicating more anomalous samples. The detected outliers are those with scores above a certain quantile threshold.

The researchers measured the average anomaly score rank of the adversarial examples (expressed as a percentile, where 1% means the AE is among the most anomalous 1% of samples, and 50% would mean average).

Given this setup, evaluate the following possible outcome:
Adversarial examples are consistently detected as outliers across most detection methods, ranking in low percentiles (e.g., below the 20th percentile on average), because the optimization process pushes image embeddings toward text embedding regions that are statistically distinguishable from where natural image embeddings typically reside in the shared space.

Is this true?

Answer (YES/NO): YES